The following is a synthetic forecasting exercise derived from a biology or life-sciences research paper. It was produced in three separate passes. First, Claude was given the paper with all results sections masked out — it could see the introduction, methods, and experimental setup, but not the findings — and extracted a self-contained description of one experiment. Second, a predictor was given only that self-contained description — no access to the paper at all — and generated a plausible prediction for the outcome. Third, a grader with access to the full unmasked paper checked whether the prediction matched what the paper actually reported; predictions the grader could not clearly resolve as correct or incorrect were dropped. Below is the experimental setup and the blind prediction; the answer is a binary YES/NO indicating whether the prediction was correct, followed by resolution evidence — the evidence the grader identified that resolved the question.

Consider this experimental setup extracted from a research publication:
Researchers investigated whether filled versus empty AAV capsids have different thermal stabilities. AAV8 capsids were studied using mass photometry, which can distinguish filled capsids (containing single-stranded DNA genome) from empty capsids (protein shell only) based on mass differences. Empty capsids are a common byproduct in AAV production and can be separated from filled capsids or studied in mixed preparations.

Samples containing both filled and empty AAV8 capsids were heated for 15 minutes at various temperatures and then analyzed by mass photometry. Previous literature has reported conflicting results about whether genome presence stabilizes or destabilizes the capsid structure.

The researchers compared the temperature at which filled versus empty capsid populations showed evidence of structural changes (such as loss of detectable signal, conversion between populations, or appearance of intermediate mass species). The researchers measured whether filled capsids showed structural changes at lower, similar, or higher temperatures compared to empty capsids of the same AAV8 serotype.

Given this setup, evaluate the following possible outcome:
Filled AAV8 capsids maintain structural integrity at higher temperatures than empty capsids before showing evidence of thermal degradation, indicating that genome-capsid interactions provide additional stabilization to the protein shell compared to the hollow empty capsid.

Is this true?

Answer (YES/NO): NO